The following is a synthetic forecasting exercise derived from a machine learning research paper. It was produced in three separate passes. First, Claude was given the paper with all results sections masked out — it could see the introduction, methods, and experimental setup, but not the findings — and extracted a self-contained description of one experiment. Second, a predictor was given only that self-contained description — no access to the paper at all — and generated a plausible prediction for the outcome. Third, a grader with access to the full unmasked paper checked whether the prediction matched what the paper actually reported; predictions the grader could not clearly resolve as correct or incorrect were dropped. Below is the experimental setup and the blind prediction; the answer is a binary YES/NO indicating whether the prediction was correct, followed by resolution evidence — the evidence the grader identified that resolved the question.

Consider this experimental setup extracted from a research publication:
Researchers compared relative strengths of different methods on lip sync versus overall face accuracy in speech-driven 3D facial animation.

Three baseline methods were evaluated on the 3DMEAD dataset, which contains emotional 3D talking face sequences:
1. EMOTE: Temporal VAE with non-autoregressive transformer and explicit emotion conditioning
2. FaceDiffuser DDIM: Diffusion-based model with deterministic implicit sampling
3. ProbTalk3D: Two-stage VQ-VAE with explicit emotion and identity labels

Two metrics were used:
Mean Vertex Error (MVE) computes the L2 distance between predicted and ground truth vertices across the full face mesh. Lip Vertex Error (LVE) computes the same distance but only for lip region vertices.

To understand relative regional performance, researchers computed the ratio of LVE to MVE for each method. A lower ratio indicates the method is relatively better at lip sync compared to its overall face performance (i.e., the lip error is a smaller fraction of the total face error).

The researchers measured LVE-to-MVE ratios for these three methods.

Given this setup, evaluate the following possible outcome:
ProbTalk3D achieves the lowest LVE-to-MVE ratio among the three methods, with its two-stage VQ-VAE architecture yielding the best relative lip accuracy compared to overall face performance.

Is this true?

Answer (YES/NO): NO